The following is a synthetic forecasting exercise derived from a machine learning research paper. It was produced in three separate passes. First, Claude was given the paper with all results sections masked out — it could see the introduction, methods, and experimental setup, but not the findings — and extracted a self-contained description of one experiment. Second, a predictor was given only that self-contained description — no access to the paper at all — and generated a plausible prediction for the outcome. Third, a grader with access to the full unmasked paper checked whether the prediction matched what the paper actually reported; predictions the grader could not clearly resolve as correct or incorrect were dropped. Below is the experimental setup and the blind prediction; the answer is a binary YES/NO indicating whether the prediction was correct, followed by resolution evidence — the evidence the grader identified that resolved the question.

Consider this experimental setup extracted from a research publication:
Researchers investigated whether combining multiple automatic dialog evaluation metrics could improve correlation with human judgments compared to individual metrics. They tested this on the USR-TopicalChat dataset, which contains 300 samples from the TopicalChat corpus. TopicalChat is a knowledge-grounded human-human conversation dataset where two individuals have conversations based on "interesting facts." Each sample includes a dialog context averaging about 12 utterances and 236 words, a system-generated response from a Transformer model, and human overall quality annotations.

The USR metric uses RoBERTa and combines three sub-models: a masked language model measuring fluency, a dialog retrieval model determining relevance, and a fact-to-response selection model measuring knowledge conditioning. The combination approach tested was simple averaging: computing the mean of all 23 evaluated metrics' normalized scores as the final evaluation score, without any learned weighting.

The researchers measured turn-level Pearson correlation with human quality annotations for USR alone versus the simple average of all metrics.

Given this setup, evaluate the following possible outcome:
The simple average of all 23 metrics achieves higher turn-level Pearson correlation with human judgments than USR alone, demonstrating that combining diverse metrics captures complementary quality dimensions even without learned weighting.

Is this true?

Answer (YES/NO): YES